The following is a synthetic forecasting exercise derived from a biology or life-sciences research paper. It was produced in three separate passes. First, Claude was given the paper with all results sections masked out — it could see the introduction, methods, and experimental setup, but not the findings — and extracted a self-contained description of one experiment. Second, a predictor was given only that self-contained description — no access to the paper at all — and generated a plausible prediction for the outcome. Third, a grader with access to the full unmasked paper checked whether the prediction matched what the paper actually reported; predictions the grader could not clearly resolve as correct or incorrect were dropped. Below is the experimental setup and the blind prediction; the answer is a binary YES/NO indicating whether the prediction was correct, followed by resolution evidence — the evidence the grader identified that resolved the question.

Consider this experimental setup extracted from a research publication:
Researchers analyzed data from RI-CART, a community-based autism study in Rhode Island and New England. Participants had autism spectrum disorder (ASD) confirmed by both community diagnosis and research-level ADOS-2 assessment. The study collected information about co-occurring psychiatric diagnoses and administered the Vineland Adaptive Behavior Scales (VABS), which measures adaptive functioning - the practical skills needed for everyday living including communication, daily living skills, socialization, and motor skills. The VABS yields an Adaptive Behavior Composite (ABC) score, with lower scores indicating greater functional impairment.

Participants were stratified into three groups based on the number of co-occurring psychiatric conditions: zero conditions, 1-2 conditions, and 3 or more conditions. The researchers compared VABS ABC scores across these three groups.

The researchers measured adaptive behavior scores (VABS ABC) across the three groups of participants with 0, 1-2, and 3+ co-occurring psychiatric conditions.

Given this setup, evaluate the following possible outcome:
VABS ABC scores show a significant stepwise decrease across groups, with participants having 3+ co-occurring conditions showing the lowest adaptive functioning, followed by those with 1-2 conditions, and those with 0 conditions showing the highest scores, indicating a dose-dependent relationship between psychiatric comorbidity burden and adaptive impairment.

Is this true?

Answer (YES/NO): NO